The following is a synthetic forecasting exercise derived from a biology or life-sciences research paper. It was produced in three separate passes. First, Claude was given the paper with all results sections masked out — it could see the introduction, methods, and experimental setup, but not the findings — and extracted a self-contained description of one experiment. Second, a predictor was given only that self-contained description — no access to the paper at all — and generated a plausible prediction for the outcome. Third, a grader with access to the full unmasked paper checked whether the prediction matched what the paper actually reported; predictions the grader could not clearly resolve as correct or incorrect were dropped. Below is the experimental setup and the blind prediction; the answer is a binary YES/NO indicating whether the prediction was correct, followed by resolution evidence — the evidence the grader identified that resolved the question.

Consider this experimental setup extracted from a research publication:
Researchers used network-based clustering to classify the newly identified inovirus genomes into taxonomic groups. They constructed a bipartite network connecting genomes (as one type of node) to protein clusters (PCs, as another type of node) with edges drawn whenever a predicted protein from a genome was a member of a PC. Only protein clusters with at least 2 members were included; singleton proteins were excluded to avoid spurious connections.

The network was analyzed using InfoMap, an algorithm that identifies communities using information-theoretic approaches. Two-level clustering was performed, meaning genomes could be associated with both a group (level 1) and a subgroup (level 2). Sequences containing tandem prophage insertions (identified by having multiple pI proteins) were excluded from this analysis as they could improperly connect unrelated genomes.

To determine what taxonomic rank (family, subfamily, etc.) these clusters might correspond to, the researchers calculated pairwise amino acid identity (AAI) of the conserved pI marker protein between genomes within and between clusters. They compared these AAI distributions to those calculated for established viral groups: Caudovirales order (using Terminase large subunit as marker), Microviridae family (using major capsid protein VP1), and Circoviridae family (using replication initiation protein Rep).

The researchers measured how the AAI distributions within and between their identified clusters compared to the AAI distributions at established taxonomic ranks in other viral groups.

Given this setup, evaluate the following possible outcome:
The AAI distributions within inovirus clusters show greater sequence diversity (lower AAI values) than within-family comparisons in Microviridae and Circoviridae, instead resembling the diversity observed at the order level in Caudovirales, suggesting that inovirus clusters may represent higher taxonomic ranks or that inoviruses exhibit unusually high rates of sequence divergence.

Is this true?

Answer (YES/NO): NO